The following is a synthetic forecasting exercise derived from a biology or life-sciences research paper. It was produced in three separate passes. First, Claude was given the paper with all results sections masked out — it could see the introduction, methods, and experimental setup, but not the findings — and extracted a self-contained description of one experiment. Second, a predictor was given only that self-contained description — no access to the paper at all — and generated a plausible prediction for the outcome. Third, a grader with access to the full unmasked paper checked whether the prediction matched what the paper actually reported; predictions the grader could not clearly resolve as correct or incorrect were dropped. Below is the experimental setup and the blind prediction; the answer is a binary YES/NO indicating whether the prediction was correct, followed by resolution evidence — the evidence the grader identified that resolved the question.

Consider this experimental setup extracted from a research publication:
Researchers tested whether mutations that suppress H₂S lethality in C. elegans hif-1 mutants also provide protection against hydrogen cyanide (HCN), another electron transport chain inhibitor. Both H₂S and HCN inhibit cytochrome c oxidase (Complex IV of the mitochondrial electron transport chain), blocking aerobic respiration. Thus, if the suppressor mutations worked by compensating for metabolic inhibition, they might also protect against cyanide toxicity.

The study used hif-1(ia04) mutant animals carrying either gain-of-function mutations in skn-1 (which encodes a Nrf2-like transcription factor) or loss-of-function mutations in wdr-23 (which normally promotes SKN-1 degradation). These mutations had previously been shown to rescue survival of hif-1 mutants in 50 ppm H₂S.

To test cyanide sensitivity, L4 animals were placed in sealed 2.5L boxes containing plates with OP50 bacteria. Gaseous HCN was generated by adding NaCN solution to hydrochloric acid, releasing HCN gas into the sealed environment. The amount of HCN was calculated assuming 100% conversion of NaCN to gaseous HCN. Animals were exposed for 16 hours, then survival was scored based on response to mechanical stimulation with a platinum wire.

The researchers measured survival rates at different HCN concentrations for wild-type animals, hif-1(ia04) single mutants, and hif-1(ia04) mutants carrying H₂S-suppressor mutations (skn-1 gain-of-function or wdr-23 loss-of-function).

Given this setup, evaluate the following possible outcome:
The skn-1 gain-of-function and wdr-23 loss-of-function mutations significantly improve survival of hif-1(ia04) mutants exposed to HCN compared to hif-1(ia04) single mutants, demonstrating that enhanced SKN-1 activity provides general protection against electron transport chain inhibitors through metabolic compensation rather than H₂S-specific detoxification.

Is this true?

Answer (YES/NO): NO